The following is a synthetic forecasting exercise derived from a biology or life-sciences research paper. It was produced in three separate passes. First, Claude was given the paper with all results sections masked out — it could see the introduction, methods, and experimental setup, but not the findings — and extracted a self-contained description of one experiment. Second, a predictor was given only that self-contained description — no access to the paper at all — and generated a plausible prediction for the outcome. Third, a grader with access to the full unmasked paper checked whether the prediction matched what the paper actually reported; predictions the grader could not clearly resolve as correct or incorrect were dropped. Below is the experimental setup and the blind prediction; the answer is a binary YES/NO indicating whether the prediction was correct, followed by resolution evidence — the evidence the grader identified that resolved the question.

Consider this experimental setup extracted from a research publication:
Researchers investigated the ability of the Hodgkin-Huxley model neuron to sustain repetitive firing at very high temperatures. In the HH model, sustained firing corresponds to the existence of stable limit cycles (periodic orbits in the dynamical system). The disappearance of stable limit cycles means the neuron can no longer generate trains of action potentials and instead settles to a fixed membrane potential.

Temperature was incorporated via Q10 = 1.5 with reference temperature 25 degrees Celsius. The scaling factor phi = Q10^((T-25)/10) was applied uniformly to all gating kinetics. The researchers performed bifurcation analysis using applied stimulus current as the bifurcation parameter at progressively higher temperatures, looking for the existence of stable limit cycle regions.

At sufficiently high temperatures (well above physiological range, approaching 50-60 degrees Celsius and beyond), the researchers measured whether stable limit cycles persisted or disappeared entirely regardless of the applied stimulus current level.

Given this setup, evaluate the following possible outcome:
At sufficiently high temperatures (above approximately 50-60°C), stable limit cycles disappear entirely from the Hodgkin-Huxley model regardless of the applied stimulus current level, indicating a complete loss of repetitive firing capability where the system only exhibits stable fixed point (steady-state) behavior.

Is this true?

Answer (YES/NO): NO